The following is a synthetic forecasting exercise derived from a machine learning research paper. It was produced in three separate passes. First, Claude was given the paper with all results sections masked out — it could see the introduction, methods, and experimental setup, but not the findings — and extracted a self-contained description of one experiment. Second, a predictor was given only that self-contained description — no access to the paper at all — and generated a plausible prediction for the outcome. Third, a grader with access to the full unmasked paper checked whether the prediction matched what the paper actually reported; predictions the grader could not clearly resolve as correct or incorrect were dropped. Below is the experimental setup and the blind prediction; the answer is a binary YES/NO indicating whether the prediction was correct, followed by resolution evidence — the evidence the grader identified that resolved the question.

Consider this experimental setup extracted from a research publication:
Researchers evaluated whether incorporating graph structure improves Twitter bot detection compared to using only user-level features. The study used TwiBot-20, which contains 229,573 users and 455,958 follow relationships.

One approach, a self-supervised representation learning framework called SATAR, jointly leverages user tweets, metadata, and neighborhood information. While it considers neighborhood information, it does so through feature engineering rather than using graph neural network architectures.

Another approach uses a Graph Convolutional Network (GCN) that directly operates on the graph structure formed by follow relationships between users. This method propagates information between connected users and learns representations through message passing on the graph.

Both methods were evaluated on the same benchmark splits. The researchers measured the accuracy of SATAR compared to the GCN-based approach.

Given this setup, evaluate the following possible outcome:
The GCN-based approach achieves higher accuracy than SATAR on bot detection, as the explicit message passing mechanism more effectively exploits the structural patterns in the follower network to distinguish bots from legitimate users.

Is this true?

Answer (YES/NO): NO